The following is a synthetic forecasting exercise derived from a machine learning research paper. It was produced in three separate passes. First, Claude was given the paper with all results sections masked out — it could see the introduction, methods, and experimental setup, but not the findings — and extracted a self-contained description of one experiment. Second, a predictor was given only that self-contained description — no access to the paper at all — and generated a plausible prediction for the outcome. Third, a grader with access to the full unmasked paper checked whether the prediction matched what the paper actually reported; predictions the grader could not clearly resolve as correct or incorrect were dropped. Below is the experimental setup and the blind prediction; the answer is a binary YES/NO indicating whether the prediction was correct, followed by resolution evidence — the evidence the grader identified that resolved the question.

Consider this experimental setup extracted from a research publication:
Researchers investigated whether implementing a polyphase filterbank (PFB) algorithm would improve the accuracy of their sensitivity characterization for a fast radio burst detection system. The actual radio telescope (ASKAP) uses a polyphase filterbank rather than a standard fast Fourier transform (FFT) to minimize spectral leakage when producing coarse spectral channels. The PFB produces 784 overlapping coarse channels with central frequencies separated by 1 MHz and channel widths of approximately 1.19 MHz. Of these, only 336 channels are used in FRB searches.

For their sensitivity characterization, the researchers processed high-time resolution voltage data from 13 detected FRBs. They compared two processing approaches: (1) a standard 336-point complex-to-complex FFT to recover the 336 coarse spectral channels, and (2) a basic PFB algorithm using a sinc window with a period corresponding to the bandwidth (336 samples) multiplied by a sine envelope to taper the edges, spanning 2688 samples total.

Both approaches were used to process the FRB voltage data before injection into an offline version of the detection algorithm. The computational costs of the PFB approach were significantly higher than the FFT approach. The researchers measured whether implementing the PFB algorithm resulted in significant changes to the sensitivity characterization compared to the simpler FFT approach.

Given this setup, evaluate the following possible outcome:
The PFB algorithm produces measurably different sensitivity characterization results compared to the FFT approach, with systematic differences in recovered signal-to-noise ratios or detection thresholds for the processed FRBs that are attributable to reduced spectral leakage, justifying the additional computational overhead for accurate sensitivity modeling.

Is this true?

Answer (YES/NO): NO